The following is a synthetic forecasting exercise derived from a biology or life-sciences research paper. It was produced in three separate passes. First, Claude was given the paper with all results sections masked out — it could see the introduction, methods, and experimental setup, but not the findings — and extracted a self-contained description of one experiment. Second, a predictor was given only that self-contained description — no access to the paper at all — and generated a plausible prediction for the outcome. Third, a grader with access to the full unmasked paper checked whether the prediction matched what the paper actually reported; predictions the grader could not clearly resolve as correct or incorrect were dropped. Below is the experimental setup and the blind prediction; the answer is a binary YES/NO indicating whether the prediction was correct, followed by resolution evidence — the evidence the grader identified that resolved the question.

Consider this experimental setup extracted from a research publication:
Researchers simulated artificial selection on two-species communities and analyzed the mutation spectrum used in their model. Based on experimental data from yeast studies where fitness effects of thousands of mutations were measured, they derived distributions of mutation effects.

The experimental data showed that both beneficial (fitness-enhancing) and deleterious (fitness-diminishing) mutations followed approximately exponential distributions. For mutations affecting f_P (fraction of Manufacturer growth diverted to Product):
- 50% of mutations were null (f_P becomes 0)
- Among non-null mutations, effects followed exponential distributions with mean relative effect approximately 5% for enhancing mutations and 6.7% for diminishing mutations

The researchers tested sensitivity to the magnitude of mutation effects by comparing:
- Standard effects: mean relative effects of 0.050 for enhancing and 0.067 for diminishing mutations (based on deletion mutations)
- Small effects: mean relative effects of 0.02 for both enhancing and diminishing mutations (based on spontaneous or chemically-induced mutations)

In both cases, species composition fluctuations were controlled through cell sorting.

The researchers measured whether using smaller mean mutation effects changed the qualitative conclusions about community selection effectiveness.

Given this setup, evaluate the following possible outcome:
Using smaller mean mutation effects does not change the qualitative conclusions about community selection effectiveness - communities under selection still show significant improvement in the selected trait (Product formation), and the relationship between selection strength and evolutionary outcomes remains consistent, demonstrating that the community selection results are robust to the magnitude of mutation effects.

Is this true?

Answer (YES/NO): YES